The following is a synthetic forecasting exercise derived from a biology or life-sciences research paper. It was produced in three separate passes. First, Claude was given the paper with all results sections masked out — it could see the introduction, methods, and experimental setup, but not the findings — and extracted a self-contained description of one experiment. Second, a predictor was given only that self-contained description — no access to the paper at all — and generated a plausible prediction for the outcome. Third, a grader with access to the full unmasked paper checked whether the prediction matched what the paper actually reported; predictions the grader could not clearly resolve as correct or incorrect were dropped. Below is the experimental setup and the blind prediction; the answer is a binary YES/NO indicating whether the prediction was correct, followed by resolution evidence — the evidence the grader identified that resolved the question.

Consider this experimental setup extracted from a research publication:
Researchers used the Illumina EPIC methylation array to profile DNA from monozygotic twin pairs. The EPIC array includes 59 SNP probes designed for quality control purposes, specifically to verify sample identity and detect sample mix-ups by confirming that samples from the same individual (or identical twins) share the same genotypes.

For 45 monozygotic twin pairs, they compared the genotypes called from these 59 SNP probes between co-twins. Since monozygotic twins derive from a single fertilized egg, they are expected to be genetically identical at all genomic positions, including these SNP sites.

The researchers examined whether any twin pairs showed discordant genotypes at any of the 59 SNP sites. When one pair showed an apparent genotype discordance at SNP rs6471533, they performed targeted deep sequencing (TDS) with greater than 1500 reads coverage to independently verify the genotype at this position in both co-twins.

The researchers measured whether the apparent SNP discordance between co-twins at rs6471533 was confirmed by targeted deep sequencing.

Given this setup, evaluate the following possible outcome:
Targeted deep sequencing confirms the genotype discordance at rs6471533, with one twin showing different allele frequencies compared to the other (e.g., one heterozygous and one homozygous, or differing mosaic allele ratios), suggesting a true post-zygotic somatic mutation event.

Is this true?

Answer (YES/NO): NO